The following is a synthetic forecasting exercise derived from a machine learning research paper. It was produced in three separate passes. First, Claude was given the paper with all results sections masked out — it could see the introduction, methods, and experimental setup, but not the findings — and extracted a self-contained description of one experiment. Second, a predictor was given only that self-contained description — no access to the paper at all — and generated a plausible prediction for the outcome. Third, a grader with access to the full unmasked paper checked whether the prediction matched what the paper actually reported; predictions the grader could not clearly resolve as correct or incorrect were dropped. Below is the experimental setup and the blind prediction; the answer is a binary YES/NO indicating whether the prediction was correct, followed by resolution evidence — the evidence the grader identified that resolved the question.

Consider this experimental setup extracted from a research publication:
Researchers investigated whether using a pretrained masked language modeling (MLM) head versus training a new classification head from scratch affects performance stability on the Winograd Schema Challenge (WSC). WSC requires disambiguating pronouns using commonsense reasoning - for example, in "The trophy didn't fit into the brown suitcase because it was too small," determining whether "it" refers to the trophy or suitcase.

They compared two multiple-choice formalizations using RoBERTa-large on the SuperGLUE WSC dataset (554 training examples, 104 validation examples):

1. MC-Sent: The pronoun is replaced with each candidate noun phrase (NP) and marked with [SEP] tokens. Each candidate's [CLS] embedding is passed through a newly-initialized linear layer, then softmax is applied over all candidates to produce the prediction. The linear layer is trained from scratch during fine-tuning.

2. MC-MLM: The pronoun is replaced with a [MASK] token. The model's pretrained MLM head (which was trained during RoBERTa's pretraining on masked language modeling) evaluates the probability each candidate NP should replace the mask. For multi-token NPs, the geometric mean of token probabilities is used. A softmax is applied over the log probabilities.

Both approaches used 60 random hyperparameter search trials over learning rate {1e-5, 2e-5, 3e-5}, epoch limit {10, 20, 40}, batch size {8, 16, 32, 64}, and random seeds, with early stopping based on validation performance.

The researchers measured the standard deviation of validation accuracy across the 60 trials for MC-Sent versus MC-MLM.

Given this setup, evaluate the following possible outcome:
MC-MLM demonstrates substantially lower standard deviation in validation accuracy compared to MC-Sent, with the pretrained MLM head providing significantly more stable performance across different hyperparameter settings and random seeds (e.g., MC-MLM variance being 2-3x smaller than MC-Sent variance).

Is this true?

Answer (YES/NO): YES